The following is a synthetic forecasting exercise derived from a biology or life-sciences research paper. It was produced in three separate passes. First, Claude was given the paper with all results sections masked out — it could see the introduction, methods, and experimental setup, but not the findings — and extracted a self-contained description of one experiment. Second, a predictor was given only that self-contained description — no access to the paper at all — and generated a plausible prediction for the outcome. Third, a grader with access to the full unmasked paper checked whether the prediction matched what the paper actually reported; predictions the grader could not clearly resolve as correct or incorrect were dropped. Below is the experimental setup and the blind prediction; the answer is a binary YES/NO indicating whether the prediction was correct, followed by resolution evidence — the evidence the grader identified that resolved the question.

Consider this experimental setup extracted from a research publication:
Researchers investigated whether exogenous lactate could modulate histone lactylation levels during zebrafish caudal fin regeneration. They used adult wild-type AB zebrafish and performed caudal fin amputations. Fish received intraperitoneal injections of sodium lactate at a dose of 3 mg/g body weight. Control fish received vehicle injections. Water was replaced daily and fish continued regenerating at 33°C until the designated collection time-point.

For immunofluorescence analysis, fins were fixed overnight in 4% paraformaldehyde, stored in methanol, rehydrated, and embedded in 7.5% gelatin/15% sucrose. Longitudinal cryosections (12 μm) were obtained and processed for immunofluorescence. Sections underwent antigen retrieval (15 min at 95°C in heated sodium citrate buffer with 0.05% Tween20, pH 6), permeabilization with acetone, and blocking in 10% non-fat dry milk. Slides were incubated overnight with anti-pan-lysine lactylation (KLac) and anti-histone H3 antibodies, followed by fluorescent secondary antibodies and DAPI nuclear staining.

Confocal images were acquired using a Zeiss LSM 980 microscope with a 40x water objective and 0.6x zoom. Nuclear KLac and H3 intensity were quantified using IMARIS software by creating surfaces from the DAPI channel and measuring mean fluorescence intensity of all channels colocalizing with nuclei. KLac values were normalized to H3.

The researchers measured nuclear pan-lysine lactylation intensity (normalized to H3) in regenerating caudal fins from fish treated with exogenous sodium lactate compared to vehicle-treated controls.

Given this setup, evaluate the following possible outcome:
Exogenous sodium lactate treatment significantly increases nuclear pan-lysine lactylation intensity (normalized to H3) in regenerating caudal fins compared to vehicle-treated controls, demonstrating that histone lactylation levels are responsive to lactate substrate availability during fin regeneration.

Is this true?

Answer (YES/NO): NO